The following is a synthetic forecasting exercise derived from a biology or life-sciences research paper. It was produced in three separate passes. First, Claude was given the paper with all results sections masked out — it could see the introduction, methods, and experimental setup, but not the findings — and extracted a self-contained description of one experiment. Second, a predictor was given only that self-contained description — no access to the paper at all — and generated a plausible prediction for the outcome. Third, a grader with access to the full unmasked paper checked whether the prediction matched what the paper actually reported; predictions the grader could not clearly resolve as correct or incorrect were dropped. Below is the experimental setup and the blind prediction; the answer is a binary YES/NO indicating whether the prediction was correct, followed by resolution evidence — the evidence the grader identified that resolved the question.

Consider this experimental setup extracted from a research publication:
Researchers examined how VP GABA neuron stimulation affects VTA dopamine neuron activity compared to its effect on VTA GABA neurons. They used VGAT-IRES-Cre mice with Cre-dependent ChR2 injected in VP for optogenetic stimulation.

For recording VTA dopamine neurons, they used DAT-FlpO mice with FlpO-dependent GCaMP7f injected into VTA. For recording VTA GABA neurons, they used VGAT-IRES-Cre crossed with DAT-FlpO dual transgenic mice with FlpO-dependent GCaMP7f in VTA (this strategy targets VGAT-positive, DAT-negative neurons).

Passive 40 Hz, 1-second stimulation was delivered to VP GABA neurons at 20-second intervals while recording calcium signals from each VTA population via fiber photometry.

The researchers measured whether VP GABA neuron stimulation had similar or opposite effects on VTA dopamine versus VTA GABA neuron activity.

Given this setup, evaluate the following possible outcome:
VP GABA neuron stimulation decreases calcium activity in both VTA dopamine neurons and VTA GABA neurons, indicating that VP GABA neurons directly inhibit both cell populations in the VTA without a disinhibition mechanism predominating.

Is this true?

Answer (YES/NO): NO